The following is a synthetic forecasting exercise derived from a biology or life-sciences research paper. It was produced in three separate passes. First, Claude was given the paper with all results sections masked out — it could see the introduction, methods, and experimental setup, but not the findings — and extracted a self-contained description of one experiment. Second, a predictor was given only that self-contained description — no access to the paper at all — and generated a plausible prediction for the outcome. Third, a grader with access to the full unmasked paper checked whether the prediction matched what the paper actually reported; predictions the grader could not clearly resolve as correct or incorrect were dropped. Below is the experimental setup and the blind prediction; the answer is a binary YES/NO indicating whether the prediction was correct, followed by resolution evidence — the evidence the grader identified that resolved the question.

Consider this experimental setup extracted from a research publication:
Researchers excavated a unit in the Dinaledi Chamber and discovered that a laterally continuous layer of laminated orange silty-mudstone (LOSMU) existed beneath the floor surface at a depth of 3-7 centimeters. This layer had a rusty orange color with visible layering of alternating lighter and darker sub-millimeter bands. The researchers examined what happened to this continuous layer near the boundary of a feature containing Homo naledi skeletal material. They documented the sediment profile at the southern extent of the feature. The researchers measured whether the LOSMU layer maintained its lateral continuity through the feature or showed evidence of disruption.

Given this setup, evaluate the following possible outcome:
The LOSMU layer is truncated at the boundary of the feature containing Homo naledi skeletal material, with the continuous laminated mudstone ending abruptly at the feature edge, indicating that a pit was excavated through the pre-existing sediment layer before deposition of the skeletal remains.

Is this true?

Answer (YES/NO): YES